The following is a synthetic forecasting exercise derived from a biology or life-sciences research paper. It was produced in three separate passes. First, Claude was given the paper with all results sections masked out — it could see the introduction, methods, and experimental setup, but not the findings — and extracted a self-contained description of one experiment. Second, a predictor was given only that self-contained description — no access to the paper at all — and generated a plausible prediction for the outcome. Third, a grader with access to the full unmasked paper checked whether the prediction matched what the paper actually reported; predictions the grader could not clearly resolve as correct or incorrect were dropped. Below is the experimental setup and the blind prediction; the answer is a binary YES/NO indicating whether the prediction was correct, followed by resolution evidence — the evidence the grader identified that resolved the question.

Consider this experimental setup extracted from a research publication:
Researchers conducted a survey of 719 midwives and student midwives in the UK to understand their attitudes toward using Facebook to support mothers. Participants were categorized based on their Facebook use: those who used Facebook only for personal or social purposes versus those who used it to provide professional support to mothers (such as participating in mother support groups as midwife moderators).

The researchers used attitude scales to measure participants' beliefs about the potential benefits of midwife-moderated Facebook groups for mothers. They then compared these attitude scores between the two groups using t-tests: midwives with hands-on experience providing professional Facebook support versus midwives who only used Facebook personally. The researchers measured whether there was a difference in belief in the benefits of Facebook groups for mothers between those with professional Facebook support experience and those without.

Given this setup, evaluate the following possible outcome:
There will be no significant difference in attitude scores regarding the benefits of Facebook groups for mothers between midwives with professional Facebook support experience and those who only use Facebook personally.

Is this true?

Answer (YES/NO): NO